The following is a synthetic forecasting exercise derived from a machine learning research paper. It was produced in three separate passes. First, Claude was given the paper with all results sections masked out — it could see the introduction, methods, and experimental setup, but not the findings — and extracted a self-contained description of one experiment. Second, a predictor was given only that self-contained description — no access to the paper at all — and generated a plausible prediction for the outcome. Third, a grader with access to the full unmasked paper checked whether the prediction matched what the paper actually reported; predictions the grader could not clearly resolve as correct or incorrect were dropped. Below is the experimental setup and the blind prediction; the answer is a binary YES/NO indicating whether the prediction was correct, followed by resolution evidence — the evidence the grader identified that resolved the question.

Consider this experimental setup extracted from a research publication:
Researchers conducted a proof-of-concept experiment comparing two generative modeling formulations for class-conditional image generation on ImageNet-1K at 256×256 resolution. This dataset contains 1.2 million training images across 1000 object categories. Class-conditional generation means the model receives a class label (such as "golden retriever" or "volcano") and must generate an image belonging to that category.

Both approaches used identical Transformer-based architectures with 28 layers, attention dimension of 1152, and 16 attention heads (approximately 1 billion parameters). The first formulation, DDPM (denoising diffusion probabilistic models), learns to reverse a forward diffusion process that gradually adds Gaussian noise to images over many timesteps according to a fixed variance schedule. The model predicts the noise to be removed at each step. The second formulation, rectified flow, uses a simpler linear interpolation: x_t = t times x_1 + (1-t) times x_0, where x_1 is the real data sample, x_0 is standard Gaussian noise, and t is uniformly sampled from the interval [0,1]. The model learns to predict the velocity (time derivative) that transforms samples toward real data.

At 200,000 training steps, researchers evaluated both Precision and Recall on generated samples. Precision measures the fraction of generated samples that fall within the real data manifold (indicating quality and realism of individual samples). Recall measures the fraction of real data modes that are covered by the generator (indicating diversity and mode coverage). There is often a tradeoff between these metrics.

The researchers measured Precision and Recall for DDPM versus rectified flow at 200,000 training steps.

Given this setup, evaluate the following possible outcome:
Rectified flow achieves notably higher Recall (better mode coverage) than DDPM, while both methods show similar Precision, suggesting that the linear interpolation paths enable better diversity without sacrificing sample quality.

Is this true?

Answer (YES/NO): NO